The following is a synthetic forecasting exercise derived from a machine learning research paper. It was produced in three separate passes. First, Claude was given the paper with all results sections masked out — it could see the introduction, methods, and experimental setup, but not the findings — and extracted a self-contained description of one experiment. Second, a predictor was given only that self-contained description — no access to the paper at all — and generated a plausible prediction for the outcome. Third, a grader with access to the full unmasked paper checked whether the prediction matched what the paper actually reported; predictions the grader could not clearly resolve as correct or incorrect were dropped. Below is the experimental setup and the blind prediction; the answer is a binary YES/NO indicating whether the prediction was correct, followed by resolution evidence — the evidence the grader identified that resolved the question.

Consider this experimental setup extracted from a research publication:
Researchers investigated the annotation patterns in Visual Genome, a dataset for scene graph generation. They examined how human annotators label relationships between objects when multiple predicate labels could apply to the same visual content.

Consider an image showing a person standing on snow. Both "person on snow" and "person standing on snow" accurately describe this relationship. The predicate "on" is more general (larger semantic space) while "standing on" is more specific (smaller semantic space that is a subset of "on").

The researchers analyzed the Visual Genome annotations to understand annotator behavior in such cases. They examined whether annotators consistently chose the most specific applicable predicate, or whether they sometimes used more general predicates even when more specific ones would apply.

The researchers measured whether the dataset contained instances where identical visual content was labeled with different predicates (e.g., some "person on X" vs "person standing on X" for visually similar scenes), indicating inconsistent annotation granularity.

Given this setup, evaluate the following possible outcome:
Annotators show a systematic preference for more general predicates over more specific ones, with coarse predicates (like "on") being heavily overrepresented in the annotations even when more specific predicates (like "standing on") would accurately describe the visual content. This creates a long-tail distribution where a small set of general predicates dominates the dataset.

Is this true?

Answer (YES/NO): YES